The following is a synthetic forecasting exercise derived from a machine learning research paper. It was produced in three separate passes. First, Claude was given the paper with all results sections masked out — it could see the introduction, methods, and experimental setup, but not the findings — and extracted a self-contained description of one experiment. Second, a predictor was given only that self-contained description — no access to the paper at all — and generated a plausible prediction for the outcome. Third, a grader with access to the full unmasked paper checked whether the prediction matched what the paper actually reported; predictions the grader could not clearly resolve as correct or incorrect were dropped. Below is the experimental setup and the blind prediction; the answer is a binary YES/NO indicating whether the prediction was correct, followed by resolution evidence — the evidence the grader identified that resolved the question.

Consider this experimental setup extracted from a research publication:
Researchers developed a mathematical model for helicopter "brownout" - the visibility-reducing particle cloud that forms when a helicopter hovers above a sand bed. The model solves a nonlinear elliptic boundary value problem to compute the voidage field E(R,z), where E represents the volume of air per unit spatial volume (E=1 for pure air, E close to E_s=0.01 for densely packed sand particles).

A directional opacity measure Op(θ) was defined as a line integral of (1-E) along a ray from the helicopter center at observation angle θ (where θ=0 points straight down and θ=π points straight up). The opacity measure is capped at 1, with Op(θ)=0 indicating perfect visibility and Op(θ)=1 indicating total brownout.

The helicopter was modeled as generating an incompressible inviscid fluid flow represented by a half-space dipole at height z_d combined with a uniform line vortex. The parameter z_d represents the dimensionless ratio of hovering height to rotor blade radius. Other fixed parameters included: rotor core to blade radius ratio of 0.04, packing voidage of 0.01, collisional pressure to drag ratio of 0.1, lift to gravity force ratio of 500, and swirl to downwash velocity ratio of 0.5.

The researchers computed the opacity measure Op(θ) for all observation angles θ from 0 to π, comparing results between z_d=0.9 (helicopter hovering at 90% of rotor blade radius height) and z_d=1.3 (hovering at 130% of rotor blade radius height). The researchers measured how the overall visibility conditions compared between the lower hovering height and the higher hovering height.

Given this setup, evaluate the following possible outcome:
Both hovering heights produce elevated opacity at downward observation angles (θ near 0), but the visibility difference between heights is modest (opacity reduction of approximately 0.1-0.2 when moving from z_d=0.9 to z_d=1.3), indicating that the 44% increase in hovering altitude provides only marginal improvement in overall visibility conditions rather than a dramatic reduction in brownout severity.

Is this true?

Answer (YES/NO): NO